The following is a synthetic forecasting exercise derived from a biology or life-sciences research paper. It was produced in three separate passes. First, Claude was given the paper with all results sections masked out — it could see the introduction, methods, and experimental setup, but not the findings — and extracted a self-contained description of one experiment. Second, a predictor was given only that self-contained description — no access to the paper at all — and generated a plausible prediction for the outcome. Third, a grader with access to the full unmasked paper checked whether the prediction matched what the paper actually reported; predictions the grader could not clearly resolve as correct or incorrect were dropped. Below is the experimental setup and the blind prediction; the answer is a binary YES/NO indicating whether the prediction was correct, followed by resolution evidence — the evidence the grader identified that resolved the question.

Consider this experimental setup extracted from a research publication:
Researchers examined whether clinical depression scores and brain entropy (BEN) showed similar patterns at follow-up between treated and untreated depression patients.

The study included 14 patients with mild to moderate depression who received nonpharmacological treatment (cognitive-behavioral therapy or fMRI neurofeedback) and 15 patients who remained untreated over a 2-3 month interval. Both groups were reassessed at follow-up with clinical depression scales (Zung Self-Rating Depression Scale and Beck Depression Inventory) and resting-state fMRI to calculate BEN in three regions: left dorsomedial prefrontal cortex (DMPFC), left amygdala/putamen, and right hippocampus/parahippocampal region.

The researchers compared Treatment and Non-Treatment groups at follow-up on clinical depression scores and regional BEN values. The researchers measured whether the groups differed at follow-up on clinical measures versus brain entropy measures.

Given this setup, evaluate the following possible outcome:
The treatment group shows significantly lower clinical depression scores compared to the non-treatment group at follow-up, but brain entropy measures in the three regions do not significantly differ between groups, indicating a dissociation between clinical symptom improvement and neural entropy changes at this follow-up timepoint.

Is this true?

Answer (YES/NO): NO